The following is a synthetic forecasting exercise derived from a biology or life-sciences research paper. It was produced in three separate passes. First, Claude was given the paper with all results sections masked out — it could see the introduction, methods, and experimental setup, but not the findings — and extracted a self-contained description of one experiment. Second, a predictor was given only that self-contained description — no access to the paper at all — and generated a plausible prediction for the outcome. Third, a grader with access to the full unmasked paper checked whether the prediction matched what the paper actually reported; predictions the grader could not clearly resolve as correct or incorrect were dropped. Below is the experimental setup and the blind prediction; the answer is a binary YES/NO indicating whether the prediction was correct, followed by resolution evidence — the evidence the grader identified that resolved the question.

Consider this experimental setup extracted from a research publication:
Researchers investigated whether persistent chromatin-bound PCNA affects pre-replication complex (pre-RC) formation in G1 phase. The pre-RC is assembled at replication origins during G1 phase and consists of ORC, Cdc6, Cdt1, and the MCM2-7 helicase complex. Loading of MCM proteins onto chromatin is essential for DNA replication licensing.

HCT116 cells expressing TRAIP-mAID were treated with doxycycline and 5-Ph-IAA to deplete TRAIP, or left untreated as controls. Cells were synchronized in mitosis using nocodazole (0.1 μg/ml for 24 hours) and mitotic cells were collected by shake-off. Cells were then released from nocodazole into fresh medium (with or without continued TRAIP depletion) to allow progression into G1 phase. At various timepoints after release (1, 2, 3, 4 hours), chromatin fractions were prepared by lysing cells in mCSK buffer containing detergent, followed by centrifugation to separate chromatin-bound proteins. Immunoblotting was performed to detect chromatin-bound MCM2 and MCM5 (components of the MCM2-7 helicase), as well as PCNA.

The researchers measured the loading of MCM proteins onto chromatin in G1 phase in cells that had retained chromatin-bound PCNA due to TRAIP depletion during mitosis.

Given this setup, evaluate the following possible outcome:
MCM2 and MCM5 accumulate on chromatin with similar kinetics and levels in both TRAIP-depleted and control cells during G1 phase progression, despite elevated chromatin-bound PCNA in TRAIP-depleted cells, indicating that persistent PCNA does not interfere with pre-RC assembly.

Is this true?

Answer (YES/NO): NO